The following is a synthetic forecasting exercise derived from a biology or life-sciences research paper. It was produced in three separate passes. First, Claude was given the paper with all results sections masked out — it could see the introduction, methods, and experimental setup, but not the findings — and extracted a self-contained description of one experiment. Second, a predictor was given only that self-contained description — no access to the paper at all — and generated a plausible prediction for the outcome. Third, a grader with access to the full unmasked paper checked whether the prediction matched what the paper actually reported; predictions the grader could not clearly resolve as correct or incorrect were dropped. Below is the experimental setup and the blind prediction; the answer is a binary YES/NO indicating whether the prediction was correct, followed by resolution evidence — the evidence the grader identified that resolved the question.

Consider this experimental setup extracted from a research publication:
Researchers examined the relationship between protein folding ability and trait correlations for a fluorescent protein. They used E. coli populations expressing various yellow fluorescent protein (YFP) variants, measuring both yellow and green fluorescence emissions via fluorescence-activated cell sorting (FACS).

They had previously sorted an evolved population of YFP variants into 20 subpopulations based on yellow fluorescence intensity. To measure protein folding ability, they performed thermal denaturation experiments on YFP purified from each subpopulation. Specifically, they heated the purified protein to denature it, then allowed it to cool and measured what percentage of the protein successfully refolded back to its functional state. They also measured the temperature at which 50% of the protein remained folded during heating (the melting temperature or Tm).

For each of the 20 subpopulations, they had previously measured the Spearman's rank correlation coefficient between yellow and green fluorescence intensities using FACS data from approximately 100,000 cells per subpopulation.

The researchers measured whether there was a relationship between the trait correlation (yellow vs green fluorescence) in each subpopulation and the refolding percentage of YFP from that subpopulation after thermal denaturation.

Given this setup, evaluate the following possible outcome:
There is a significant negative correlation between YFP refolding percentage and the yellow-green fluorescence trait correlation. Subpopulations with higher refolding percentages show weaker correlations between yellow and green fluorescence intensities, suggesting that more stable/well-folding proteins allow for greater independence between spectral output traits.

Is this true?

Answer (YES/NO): NO